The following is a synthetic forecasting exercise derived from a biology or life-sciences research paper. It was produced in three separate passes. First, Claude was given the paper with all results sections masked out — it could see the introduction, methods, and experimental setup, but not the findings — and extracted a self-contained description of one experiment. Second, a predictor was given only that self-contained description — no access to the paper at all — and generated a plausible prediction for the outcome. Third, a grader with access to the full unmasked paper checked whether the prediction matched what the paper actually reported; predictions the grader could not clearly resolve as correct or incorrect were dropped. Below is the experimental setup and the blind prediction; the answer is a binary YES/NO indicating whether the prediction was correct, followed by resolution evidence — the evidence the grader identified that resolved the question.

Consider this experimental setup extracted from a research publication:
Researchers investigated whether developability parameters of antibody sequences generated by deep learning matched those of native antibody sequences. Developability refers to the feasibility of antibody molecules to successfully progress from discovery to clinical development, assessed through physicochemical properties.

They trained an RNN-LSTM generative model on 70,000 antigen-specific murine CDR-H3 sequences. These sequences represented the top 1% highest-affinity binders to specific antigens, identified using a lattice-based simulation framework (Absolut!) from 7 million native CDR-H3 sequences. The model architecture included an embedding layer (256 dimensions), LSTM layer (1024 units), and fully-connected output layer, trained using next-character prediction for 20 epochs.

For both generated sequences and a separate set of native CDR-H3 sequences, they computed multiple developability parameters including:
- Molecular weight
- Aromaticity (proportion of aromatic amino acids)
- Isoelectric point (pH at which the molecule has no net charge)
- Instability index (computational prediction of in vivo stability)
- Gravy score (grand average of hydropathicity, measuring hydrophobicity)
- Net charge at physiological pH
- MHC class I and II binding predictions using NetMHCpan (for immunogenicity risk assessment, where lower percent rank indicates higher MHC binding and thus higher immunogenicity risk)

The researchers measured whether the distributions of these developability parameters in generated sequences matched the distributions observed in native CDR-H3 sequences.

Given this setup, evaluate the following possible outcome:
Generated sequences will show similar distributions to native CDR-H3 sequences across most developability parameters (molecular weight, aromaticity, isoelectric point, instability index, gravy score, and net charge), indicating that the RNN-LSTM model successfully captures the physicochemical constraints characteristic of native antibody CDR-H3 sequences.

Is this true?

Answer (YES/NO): NO